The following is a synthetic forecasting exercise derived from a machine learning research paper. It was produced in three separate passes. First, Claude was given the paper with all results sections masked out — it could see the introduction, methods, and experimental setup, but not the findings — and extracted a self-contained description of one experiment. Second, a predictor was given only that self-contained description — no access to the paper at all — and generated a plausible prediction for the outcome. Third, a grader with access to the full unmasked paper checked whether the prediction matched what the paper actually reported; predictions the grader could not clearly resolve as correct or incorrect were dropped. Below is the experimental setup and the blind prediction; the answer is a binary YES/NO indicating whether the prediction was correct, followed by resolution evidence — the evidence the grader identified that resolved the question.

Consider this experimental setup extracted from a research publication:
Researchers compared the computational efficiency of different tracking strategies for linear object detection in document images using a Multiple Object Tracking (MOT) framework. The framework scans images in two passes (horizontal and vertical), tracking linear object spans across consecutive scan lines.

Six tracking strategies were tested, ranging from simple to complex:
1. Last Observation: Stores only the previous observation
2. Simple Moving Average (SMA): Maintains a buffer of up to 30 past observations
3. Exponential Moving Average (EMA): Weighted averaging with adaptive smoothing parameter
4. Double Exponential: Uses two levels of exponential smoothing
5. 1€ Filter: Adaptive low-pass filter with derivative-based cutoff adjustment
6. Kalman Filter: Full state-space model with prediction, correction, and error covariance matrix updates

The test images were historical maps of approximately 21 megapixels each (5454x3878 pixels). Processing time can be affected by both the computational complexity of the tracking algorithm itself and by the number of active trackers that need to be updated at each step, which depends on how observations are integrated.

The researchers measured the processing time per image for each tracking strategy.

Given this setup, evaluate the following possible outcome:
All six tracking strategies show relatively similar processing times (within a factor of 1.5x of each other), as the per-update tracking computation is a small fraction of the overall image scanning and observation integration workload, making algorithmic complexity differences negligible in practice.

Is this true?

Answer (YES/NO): YES